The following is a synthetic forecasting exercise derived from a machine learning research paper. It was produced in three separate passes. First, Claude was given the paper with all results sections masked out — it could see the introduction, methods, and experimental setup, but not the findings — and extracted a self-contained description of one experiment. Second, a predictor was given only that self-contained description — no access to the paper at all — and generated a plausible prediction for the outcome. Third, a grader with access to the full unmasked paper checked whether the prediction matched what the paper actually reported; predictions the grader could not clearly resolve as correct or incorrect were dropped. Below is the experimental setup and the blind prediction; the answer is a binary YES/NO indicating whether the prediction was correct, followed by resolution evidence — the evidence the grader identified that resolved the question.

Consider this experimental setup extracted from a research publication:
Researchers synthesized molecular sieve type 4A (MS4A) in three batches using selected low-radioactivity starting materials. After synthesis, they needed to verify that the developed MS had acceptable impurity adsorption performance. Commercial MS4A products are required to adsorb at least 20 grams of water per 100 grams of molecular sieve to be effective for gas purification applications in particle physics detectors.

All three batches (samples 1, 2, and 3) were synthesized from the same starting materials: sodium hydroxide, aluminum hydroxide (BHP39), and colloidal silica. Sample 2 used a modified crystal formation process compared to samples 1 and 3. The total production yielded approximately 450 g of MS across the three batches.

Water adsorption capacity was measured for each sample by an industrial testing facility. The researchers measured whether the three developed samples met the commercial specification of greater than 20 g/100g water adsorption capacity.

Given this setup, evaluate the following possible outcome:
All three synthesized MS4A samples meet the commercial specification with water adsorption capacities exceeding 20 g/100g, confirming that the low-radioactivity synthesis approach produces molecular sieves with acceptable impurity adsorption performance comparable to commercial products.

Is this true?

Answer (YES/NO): NO